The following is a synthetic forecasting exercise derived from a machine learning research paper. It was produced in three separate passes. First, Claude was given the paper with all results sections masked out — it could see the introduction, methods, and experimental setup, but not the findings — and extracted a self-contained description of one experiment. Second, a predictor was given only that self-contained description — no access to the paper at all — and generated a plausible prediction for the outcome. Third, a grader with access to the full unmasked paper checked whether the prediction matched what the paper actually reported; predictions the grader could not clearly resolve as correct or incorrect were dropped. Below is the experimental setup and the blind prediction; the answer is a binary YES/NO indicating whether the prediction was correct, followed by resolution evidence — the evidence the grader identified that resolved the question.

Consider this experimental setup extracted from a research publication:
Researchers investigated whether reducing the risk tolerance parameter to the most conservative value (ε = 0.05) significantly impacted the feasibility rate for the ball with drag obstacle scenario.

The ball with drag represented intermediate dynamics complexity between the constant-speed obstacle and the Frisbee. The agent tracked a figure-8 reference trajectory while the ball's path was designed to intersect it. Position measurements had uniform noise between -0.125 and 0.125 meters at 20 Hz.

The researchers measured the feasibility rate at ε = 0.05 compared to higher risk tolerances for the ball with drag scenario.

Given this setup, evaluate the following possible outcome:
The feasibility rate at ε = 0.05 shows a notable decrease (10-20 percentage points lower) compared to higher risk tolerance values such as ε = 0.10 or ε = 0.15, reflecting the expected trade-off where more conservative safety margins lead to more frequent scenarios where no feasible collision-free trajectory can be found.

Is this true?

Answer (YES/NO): NO